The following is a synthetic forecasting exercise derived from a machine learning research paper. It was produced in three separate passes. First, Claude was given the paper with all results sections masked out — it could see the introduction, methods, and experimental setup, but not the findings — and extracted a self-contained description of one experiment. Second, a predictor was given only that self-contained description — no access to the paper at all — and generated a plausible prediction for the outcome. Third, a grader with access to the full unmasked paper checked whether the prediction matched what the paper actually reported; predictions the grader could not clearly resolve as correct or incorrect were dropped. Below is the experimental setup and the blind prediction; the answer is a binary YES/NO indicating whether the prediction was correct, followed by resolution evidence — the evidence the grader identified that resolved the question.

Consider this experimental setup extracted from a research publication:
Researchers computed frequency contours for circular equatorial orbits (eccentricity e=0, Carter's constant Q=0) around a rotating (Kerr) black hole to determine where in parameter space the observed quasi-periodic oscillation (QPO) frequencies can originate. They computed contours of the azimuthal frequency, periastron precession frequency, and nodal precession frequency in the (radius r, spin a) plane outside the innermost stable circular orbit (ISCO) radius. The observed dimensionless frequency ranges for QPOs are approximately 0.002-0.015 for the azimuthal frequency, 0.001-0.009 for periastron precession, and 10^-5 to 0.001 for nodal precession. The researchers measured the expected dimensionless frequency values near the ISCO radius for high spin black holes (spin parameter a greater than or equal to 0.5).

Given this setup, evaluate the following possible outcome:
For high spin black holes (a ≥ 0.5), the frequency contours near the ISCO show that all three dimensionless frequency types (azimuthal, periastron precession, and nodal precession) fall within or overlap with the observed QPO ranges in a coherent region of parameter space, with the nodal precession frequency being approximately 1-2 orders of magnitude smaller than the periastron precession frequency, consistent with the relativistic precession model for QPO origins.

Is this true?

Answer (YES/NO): NO